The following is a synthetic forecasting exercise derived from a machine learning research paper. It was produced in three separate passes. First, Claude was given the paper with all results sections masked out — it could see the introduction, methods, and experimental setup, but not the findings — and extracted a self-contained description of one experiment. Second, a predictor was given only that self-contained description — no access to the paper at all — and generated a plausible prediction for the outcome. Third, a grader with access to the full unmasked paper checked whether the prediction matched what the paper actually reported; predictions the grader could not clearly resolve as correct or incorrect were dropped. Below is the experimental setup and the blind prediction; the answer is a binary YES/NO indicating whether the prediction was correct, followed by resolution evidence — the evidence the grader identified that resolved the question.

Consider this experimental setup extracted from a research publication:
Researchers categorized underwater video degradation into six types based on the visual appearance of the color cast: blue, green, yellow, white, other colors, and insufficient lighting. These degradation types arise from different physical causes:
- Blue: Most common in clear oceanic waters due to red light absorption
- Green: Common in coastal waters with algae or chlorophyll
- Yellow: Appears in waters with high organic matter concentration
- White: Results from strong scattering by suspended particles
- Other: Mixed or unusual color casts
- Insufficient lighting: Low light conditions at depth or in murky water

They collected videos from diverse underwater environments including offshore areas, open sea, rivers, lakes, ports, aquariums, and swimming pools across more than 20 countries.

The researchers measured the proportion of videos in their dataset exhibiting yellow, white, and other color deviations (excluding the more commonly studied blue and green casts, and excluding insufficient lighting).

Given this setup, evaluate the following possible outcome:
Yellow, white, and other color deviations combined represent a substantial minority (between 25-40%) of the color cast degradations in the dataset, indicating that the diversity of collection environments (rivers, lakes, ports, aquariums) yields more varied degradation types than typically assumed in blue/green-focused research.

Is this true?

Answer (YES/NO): YES